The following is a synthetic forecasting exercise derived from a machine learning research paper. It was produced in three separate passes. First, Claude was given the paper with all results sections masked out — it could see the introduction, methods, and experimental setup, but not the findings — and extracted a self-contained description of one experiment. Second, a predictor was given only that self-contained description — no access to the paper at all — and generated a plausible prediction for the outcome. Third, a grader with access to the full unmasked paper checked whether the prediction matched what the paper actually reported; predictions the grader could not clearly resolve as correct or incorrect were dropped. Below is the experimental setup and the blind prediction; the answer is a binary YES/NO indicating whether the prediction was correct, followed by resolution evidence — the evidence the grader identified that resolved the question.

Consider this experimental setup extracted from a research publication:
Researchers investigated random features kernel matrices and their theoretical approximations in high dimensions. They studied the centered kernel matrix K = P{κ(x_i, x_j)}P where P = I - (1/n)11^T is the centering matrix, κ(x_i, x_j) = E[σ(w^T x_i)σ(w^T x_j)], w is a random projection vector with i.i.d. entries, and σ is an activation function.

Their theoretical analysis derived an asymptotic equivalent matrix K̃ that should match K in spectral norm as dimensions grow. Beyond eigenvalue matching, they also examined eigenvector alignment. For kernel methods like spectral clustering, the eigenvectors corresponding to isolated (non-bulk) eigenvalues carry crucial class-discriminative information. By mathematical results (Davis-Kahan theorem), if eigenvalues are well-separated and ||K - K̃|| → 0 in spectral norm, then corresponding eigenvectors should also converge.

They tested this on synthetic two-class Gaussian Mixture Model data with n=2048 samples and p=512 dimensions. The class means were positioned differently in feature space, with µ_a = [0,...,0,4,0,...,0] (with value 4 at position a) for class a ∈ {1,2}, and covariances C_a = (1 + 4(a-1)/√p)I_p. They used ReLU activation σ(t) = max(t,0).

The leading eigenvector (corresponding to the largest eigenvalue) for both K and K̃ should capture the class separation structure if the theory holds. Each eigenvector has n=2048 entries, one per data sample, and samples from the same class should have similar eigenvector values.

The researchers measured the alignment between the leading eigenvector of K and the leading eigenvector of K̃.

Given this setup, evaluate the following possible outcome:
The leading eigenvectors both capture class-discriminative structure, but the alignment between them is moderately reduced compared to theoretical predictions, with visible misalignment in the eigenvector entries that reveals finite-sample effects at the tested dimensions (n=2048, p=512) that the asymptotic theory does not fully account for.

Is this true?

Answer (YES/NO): NO